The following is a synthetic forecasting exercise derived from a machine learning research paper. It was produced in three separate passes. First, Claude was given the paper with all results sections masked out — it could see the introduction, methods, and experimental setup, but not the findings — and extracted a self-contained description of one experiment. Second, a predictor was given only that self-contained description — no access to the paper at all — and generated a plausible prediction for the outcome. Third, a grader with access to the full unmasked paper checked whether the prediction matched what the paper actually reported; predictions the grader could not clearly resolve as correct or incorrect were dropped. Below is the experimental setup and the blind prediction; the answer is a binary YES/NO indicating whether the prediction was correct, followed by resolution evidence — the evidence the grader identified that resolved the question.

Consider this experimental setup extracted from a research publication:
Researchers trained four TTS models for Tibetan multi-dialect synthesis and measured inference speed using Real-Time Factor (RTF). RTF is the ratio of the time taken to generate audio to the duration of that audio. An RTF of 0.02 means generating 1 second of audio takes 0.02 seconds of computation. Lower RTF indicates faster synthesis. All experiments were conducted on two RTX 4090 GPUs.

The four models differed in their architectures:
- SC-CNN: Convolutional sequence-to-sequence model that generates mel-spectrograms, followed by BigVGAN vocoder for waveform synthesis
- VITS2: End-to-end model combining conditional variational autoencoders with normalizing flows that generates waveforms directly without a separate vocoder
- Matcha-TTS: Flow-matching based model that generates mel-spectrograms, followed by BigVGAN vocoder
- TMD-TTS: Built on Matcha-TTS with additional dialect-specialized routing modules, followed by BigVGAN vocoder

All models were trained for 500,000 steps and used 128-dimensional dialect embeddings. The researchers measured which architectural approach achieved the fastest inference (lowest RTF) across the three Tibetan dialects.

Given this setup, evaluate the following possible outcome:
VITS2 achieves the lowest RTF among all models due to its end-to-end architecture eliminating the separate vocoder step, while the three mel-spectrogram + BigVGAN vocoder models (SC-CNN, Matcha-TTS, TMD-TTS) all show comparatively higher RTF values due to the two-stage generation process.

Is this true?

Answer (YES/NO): YES